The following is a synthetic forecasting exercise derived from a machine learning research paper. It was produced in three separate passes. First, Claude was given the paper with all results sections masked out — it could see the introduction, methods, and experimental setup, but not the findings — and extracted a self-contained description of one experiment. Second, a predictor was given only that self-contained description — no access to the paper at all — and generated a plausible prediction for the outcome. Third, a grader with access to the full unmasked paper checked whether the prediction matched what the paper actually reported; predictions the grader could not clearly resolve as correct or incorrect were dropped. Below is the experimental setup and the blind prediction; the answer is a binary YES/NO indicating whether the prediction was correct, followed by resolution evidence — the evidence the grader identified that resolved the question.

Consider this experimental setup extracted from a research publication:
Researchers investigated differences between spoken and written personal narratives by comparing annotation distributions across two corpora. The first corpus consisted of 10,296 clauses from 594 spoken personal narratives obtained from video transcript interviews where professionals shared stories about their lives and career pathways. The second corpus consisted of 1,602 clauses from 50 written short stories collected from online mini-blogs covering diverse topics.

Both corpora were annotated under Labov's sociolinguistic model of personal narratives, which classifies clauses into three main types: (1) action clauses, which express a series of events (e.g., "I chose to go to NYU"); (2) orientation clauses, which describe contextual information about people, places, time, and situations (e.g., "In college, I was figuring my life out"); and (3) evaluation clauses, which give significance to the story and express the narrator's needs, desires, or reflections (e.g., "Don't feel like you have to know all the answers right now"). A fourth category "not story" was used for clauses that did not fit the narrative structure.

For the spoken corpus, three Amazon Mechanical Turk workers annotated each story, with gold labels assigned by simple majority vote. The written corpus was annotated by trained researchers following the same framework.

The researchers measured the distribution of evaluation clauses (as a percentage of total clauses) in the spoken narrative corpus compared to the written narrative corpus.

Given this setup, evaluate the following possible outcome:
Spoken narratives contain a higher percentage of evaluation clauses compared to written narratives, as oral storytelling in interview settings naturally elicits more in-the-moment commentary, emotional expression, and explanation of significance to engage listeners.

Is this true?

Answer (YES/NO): NO